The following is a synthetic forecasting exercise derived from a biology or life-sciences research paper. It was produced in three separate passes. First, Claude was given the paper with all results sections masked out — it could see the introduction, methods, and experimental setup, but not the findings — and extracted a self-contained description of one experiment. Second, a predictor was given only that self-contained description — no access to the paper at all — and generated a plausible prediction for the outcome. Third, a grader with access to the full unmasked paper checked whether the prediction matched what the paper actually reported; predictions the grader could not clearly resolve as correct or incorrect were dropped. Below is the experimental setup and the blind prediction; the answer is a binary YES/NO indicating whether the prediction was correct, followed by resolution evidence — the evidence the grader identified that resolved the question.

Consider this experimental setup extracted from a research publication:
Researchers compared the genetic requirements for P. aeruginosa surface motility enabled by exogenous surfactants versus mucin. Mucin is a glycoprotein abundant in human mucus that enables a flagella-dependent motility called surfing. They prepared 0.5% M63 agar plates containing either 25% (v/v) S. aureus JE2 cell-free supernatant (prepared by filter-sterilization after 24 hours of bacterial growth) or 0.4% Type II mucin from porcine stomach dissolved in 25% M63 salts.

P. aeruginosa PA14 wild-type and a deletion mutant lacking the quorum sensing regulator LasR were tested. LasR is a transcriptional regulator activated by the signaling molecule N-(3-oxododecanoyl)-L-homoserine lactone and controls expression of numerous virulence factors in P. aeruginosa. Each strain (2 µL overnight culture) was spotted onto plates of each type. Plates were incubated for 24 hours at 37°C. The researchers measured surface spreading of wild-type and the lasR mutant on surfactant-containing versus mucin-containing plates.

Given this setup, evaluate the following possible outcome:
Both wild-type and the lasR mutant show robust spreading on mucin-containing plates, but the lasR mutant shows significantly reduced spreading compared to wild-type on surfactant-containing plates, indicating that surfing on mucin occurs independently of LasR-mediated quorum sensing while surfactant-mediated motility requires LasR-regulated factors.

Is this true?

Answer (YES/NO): NO